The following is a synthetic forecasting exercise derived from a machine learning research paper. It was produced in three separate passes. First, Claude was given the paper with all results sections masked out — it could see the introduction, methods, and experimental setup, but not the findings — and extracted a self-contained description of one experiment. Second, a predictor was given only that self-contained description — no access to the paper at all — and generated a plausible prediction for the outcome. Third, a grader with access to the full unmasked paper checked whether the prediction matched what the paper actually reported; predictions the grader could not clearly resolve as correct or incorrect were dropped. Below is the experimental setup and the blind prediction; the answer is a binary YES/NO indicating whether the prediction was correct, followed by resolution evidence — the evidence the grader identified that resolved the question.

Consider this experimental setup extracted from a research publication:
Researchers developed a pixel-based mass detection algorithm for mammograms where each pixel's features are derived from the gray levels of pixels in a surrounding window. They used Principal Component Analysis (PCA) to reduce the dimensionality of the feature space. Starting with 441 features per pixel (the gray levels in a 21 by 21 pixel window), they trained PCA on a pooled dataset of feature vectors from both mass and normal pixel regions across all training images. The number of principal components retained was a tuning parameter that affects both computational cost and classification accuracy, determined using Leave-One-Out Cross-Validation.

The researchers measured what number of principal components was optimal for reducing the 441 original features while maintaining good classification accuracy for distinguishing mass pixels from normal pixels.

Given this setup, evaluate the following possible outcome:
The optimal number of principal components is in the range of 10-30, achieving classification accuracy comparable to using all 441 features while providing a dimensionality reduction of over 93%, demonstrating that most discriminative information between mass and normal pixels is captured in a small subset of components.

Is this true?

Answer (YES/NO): YES